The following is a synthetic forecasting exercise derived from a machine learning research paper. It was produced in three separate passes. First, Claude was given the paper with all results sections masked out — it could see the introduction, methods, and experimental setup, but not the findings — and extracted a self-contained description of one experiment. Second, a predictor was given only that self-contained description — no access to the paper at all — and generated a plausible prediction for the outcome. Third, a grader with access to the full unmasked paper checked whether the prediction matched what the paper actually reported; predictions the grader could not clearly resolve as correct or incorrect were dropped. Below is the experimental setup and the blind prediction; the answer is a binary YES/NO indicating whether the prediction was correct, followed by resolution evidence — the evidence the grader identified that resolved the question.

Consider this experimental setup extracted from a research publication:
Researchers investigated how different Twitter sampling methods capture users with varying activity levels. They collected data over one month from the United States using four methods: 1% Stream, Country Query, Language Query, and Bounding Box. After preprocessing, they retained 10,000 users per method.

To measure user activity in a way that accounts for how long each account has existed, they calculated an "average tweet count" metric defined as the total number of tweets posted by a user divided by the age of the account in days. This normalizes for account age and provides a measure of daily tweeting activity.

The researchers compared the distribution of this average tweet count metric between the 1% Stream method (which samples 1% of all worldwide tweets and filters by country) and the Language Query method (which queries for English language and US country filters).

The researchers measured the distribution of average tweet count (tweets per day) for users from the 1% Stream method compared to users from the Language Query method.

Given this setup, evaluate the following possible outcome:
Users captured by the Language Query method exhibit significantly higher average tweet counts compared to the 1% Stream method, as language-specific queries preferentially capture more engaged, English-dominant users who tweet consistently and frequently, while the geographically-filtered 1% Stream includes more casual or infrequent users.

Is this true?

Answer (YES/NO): NO